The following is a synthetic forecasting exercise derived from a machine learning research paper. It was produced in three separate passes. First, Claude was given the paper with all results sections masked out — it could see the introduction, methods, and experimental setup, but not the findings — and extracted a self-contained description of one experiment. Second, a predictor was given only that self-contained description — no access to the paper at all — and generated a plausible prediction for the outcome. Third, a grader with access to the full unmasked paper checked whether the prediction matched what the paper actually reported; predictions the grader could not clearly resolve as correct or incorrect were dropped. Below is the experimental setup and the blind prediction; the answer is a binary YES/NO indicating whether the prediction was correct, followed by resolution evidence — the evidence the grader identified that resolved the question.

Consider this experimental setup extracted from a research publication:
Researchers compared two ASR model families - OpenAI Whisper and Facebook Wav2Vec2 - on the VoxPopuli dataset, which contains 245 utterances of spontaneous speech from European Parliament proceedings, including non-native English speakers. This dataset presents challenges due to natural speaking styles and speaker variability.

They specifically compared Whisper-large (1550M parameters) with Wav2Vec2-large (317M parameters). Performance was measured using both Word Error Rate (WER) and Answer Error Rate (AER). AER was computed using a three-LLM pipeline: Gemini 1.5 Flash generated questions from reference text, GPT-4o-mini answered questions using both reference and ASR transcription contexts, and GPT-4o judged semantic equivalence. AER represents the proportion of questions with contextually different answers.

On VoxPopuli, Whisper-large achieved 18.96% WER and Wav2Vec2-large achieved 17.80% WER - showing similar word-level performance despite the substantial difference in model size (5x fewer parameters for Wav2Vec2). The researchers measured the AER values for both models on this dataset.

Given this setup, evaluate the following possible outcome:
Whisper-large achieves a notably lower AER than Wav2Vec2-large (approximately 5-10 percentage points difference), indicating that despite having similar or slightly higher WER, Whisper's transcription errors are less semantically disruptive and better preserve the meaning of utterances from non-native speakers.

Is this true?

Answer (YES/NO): NO